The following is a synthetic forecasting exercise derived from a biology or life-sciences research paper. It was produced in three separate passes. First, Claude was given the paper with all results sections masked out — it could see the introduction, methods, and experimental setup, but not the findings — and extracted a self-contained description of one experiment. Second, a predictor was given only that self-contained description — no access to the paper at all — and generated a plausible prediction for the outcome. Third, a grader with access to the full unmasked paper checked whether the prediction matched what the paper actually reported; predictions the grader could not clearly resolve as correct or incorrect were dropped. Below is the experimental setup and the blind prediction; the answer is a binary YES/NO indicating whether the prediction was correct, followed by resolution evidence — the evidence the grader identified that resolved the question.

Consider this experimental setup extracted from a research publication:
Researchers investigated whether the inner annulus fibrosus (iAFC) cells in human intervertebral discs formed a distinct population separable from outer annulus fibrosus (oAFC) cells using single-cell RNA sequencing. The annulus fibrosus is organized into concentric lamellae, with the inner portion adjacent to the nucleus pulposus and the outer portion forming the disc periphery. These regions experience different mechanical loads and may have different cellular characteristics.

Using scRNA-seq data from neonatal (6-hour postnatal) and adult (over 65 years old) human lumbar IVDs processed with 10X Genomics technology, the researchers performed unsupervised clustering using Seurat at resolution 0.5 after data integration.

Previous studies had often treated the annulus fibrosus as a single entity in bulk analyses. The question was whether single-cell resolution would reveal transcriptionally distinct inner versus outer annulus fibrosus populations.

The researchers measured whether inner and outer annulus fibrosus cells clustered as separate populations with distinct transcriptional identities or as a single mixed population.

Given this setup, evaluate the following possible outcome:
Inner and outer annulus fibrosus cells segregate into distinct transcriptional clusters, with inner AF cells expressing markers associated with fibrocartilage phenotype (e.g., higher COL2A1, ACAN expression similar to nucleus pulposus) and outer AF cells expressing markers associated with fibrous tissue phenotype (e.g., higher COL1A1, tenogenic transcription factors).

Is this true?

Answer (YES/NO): NO